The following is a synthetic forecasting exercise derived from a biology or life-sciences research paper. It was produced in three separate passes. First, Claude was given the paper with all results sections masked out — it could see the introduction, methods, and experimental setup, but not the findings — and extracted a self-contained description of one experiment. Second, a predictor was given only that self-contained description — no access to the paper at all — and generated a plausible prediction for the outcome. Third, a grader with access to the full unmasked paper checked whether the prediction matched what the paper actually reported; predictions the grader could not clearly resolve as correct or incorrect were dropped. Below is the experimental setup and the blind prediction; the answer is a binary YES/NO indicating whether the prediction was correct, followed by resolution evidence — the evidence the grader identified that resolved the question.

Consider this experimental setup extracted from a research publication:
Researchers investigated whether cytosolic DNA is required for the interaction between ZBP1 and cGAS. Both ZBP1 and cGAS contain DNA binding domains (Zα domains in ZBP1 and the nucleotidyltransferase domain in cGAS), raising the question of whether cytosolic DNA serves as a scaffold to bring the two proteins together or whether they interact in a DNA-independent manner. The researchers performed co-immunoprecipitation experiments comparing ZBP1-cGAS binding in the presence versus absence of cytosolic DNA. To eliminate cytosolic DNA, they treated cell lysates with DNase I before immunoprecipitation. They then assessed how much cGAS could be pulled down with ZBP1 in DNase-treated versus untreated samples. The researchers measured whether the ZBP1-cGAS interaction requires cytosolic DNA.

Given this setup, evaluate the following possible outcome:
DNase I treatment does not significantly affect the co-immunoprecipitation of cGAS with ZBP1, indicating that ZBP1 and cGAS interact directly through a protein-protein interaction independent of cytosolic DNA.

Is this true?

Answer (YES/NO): NO